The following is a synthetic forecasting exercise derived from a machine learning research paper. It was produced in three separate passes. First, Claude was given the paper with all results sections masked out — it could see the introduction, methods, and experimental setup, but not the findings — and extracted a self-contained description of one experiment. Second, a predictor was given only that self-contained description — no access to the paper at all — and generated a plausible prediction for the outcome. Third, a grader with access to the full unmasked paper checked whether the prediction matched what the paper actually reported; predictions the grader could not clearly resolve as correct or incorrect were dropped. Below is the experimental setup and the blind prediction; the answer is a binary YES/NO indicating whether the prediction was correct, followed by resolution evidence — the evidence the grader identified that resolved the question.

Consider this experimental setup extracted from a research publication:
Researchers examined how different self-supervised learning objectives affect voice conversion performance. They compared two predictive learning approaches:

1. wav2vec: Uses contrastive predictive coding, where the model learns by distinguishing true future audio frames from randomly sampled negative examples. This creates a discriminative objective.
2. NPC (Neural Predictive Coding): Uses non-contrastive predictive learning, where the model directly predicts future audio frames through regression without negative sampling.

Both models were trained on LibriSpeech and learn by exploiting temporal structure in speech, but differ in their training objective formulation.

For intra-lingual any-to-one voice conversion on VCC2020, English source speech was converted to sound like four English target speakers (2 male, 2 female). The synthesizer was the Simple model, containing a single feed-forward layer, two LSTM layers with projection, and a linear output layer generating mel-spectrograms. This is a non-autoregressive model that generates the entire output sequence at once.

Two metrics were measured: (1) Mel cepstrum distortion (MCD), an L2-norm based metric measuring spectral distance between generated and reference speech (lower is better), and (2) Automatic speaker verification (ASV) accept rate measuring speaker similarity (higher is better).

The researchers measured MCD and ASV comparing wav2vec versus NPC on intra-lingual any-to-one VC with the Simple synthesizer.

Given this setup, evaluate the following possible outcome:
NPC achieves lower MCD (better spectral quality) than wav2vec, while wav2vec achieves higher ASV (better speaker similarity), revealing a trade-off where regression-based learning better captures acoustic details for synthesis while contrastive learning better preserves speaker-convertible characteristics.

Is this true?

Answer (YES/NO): NO